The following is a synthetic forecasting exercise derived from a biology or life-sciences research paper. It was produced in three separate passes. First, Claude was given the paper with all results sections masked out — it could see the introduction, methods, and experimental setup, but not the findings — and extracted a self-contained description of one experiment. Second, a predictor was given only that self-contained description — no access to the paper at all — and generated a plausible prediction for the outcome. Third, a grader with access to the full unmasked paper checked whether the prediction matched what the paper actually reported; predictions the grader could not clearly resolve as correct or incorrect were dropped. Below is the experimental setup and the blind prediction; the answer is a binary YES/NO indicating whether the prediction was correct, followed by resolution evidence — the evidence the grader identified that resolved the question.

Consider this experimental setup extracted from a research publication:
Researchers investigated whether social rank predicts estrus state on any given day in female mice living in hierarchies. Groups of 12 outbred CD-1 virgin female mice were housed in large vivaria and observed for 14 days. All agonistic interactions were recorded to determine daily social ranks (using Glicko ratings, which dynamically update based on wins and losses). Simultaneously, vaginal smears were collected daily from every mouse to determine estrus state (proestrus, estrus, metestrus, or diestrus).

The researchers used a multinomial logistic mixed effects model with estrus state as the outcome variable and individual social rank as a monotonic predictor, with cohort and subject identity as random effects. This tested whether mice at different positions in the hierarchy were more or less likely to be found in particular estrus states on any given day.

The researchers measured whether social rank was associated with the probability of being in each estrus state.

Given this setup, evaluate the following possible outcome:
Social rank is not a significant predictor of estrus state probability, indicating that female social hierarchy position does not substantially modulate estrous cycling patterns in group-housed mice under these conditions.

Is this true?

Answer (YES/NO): NO